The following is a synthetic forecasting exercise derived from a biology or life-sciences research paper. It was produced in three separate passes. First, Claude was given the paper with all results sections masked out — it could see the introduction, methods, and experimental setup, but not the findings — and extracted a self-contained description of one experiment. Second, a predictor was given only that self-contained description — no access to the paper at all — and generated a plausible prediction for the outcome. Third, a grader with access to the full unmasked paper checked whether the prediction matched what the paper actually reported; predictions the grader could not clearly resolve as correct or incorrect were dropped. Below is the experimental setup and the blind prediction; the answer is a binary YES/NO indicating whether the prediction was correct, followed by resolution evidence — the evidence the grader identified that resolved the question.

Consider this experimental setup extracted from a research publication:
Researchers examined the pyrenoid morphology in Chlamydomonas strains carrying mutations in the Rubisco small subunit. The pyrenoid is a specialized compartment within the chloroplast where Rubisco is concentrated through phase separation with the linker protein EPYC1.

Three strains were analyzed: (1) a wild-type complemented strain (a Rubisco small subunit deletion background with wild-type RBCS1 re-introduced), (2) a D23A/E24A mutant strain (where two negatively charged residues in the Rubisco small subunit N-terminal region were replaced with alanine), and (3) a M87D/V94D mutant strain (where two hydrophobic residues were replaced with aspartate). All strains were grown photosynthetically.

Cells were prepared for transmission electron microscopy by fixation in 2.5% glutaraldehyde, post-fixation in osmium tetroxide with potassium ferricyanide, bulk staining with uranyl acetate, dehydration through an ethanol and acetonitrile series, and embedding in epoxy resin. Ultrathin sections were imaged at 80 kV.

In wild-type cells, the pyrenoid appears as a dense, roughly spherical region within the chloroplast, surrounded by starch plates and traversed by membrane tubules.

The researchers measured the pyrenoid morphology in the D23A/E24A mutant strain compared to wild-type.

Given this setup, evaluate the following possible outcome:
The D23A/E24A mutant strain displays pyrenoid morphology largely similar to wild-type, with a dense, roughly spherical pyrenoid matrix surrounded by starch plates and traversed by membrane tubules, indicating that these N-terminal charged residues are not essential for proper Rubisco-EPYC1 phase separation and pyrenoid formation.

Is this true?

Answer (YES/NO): NO